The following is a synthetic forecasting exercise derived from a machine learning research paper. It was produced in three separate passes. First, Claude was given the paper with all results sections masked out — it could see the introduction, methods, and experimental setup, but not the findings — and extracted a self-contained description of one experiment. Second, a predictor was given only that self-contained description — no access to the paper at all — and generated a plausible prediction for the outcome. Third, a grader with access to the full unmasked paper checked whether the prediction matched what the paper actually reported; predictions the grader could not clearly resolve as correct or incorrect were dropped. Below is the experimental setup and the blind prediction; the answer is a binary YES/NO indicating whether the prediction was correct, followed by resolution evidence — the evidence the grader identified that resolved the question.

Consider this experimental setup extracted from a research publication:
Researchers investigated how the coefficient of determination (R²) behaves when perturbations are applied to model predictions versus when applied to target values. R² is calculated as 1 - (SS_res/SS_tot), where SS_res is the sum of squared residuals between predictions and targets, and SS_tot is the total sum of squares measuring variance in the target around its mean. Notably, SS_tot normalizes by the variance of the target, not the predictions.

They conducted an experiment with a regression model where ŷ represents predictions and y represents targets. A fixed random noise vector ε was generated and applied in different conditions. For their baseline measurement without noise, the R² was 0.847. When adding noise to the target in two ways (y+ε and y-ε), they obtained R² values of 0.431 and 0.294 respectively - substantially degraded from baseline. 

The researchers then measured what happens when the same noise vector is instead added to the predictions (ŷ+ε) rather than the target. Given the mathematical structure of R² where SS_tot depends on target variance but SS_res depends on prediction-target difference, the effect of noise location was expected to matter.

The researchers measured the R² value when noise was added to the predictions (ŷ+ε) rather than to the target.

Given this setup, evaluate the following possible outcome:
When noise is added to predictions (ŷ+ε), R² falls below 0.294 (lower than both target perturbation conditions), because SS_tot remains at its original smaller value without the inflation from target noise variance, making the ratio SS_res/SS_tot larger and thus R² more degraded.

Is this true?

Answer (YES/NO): NO